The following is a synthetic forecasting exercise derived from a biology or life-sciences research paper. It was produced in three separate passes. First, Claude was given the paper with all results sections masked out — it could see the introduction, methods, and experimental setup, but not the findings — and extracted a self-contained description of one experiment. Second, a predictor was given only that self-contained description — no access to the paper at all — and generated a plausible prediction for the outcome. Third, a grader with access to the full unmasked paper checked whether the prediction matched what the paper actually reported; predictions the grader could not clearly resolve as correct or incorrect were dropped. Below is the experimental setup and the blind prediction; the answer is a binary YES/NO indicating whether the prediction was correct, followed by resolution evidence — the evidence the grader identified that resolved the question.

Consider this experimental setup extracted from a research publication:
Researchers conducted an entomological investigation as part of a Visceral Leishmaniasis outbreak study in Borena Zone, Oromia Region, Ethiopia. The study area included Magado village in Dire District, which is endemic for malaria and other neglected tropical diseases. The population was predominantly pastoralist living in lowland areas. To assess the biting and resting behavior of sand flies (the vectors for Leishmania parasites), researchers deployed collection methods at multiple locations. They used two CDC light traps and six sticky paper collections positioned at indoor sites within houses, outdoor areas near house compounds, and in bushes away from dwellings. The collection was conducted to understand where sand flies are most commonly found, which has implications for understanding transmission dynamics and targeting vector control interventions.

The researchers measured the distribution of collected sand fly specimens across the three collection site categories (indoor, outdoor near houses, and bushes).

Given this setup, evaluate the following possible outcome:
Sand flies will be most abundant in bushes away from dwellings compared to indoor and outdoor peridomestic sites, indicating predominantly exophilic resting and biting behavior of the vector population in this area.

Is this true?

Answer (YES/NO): NO